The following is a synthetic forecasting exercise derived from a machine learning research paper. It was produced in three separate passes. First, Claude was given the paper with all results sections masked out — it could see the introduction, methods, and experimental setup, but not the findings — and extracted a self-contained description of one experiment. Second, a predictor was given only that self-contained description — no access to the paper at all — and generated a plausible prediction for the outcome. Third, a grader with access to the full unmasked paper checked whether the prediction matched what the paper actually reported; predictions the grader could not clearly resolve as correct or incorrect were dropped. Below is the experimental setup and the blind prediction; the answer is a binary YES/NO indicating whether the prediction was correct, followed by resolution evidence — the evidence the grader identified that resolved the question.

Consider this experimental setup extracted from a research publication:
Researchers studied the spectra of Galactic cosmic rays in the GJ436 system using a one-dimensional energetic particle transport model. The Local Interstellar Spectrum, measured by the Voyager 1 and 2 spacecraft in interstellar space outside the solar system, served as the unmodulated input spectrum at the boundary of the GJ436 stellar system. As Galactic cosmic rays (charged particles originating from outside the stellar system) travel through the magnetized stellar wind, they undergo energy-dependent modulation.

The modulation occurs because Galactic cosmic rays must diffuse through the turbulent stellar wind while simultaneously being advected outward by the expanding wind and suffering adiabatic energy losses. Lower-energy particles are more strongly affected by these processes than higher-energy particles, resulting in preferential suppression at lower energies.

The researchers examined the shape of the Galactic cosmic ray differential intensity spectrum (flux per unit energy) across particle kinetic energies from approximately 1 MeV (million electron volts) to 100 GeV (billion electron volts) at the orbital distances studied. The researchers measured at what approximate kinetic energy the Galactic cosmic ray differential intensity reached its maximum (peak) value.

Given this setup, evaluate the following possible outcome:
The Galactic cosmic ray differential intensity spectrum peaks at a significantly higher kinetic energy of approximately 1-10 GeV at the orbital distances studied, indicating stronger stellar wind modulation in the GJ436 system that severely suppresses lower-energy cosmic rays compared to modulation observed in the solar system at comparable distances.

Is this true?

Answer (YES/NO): NO